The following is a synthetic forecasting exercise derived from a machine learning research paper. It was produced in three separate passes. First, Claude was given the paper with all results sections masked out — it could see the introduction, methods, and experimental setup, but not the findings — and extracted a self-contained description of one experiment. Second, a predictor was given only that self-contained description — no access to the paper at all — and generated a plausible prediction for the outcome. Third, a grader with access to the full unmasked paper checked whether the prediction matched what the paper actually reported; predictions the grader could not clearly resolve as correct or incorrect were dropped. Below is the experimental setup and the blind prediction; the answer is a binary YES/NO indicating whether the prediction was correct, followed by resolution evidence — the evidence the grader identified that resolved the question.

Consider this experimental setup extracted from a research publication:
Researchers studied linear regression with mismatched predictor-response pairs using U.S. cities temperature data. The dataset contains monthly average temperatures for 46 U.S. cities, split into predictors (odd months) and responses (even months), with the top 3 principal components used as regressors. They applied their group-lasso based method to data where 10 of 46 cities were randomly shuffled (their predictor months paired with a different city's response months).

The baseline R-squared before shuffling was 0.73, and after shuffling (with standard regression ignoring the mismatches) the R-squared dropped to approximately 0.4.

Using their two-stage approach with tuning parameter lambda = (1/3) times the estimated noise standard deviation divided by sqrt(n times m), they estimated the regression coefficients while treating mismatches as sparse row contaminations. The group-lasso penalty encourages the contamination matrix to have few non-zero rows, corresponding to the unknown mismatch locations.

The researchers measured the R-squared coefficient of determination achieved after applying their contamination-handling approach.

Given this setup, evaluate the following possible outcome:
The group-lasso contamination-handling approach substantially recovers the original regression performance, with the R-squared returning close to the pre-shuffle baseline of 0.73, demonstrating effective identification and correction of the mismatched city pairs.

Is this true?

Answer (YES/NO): NO